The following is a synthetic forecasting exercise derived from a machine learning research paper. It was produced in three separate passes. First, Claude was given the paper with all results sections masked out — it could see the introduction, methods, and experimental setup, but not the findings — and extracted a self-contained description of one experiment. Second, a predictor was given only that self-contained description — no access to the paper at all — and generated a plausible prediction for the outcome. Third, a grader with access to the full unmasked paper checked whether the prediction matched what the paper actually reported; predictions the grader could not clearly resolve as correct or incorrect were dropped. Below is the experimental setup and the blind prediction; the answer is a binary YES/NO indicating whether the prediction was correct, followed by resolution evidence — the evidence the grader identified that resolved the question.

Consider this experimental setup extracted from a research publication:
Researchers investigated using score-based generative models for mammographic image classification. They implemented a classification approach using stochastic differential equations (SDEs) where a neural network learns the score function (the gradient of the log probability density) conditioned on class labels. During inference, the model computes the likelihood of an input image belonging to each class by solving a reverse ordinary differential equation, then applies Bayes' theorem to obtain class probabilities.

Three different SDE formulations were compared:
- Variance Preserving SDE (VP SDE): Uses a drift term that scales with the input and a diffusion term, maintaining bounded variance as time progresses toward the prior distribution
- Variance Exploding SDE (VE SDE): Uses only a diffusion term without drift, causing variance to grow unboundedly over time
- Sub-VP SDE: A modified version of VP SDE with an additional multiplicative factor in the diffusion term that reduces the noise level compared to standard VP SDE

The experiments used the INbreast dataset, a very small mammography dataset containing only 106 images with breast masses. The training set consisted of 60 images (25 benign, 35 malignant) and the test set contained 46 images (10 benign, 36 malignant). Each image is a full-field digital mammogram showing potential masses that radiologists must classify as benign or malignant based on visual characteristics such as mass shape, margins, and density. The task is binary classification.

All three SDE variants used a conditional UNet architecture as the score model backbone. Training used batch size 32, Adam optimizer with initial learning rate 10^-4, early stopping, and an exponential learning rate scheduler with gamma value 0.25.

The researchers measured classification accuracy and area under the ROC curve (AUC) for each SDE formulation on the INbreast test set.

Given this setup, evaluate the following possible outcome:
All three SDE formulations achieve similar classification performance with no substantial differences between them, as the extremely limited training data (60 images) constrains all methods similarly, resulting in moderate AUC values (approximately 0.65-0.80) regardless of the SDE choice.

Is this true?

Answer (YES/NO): NO